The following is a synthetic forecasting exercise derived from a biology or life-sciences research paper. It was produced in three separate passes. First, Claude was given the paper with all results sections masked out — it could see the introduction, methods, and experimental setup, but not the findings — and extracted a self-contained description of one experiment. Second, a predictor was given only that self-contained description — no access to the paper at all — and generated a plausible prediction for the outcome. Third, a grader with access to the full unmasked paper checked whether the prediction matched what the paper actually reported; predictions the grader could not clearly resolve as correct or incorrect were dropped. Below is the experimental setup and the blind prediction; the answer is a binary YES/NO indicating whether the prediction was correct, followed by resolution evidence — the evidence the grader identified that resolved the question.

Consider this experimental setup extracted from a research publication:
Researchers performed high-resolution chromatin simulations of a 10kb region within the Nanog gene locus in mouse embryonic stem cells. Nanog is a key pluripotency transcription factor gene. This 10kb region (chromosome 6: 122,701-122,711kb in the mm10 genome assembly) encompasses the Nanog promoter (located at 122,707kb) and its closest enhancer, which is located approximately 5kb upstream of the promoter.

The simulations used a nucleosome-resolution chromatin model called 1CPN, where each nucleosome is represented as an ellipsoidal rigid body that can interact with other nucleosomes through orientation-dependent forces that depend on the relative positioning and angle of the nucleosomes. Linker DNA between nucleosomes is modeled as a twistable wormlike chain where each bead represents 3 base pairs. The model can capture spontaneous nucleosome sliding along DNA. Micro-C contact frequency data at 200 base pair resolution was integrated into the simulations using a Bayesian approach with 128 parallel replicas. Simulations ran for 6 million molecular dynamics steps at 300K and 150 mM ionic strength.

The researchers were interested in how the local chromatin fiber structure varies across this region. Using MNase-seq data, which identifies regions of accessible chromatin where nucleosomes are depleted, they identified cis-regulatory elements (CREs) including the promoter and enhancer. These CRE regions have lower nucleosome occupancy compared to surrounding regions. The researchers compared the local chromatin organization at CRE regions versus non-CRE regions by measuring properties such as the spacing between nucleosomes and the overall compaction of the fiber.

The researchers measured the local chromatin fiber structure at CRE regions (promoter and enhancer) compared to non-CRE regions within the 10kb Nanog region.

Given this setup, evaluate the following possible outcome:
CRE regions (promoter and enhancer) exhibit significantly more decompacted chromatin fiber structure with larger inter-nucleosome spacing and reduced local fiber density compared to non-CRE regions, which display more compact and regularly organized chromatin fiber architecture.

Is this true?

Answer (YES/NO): NO